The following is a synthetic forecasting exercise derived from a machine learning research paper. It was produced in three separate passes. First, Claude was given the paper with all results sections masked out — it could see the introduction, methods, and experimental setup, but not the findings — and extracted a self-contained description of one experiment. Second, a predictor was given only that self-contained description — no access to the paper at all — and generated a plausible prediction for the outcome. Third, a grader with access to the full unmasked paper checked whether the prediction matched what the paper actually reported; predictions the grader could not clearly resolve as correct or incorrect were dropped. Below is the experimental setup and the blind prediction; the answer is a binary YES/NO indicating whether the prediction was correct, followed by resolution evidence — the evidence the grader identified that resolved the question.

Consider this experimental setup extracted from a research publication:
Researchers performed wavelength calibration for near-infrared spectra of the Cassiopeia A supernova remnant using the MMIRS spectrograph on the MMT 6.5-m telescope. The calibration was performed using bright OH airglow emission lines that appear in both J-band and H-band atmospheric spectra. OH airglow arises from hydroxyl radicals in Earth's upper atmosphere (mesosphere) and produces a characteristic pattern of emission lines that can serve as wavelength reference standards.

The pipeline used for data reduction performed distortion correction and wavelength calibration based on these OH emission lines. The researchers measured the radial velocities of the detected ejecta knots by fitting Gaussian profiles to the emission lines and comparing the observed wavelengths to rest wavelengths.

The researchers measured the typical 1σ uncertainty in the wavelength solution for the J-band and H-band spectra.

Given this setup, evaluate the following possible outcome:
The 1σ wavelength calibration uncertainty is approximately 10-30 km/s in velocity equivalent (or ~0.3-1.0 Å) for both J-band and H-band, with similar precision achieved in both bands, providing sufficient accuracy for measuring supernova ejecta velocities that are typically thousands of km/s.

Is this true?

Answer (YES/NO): NO